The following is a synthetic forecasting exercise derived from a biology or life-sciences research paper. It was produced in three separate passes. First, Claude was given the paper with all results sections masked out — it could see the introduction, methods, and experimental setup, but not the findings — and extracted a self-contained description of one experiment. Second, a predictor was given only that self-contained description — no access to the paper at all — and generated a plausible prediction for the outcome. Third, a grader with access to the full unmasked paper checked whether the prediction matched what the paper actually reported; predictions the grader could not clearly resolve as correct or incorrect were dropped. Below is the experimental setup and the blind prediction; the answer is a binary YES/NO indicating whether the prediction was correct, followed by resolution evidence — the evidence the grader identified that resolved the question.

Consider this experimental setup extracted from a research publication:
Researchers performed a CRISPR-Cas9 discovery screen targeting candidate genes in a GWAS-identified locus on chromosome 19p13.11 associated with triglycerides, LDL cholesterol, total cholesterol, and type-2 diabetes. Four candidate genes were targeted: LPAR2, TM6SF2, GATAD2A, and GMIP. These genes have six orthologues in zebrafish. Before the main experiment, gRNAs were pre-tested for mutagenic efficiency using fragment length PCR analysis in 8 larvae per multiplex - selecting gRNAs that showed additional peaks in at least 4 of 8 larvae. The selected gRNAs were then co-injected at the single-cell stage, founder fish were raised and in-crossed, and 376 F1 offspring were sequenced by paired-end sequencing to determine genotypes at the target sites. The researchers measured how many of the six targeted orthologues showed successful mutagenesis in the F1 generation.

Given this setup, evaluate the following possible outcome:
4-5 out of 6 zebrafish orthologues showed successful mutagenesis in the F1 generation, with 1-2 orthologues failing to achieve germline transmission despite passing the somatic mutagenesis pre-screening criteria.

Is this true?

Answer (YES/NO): NO